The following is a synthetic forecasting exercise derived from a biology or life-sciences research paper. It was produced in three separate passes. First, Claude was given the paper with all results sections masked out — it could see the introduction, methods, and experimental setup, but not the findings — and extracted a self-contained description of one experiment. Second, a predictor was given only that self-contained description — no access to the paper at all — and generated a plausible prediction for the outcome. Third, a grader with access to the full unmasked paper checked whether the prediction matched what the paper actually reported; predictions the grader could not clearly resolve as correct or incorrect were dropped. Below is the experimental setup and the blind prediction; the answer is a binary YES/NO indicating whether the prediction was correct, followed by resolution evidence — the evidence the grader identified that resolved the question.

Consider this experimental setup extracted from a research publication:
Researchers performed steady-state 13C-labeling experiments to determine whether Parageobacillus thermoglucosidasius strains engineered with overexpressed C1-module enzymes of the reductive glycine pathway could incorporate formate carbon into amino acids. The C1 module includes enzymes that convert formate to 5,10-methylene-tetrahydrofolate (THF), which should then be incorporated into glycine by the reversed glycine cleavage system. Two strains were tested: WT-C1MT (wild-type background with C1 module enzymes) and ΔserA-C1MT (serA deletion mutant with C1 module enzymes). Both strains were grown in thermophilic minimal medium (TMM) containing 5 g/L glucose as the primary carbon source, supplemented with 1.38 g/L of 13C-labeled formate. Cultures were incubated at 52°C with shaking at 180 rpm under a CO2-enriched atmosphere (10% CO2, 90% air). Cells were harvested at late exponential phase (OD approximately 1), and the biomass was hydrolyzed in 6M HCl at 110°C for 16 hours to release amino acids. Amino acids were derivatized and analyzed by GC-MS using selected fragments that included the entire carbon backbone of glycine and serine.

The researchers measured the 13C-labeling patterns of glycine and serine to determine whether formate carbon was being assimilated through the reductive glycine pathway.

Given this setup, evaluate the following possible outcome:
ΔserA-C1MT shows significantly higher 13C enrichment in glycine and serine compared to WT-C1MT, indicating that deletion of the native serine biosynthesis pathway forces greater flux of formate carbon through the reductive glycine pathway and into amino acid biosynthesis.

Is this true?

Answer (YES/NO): NO